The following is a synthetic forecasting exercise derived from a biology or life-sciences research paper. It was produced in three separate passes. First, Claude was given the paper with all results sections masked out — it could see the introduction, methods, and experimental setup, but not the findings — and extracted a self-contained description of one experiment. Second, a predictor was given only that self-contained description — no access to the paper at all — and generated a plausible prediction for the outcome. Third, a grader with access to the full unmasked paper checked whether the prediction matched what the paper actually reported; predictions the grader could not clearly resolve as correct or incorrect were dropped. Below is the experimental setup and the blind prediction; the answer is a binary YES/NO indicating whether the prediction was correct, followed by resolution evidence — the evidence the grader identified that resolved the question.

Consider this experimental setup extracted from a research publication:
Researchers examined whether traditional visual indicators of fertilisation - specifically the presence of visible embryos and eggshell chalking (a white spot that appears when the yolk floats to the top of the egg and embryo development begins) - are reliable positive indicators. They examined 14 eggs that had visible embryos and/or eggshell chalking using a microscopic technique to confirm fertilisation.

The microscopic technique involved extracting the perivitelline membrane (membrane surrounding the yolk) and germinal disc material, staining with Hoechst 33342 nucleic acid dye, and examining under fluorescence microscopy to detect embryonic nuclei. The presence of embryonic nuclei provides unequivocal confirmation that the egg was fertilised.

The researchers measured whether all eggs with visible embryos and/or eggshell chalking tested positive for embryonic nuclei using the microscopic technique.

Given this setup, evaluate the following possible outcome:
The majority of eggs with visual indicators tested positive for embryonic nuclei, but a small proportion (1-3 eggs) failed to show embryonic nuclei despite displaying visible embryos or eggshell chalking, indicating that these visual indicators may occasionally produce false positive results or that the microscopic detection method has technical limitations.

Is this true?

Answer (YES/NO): NO